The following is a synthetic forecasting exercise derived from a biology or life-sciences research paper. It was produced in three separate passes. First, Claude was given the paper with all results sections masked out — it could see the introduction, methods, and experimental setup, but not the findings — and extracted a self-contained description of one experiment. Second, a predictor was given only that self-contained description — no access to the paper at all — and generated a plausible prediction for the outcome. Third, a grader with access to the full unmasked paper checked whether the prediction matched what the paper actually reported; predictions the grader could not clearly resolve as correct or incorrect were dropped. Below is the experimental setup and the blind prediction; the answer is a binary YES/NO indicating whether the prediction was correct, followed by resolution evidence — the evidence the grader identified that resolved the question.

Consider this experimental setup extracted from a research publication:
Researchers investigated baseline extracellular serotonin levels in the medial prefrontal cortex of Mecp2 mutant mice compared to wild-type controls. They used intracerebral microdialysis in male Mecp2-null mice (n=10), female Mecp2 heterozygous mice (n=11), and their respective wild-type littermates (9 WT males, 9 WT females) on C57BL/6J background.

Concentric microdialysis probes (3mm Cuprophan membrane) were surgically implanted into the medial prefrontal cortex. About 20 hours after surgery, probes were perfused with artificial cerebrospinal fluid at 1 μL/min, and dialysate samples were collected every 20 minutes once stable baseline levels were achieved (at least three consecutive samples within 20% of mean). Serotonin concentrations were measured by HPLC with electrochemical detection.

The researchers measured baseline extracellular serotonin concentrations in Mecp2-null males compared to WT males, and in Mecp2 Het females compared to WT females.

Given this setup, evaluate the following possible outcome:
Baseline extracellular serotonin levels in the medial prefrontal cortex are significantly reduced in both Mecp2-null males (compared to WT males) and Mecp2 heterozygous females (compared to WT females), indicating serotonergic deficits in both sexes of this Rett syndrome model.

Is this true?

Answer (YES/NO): NO